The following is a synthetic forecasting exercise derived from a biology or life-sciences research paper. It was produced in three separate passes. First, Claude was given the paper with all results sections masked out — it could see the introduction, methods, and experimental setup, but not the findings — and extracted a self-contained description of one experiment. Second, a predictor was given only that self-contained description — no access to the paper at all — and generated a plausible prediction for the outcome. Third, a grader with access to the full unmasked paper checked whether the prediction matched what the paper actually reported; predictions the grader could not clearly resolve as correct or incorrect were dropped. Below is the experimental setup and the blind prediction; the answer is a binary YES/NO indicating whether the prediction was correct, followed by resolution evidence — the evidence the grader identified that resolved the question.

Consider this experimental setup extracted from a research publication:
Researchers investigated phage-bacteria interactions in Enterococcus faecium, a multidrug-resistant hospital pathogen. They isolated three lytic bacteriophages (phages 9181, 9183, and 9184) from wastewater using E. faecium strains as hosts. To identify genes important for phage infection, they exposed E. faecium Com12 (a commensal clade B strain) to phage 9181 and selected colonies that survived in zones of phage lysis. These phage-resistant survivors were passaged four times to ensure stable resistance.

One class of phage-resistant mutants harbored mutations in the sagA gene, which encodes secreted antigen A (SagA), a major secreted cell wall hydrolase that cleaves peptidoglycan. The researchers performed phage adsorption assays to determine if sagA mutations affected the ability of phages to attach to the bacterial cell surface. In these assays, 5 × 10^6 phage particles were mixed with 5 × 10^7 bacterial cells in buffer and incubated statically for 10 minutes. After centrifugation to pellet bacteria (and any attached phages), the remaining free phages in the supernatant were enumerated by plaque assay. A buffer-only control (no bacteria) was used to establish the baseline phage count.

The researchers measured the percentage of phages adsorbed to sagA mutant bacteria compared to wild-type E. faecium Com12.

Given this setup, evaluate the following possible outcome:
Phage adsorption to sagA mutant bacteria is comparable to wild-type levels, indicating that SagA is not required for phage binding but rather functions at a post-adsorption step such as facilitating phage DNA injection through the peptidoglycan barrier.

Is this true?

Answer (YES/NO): YES